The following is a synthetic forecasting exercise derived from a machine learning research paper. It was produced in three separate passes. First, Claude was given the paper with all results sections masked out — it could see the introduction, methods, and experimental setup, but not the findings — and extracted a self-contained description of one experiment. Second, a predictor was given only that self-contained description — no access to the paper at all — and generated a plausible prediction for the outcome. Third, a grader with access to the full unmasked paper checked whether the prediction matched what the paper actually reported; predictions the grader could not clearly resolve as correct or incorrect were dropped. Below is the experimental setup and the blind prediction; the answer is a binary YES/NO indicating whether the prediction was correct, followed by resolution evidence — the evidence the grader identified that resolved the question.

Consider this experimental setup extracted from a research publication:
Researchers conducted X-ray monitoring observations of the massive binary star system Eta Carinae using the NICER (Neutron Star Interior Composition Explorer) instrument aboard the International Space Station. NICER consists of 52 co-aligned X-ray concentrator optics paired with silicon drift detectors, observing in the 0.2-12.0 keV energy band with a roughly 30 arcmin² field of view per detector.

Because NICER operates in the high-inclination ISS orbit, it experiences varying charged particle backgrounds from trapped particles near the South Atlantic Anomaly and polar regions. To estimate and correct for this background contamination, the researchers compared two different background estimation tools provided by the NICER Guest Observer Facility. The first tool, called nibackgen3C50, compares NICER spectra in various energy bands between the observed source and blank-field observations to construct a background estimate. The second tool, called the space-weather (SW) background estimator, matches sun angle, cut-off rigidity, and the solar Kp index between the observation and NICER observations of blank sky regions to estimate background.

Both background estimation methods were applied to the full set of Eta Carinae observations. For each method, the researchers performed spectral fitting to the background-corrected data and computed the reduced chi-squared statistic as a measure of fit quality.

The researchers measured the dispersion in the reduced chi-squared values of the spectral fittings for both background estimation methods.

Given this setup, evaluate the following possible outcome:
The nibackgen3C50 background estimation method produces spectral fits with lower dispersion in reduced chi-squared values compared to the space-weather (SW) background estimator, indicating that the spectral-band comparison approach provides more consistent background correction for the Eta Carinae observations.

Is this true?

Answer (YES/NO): YES